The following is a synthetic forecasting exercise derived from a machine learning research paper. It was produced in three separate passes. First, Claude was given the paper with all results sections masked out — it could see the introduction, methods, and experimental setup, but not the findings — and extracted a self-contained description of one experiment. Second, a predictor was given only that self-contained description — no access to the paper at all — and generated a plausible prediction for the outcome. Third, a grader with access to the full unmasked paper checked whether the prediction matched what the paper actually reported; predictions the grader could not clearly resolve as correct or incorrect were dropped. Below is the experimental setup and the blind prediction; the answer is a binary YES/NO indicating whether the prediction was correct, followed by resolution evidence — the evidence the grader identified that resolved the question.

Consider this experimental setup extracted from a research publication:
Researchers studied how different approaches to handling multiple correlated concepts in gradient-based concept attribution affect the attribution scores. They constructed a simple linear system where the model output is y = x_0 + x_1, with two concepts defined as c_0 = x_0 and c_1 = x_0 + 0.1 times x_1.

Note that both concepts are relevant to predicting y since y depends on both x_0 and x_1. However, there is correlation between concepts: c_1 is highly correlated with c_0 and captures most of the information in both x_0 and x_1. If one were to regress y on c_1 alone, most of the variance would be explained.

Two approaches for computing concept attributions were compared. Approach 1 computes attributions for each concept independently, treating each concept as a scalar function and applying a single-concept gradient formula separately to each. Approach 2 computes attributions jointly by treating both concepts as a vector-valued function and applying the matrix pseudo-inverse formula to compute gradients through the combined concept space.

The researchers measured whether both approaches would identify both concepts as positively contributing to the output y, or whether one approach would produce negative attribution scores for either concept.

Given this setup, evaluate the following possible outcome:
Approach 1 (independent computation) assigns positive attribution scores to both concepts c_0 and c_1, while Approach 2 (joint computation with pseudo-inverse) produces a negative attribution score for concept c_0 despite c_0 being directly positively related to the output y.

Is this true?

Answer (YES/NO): YES